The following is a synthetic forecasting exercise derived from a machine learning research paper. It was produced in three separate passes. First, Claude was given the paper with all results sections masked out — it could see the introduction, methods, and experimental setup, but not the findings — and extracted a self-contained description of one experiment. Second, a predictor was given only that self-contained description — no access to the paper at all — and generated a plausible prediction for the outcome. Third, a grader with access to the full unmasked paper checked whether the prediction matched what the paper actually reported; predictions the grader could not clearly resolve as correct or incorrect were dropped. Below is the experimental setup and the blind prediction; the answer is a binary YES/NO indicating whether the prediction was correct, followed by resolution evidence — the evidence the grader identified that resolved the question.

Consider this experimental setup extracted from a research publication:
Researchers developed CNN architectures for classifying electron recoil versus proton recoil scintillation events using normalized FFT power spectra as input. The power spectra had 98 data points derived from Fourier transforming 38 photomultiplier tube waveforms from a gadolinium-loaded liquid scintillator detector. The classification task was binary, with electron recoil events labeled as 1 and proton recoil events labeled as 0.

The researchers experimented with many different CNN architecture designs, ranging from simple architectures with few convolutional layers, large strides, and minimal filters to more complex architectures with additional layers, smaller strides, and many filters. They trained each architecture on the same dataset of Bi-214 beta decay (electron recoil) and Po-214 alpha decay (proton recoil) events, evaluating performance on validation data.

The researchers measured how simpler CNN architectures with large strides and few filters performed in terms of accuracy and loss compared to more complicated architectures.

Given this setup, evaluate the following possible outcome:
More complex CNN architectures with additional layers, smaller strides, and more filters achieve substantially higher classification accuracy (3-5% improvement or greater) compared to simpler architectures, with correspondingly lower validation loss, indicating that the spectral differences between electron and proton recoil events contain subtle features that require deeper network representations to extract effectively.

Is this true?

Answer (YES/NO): NO